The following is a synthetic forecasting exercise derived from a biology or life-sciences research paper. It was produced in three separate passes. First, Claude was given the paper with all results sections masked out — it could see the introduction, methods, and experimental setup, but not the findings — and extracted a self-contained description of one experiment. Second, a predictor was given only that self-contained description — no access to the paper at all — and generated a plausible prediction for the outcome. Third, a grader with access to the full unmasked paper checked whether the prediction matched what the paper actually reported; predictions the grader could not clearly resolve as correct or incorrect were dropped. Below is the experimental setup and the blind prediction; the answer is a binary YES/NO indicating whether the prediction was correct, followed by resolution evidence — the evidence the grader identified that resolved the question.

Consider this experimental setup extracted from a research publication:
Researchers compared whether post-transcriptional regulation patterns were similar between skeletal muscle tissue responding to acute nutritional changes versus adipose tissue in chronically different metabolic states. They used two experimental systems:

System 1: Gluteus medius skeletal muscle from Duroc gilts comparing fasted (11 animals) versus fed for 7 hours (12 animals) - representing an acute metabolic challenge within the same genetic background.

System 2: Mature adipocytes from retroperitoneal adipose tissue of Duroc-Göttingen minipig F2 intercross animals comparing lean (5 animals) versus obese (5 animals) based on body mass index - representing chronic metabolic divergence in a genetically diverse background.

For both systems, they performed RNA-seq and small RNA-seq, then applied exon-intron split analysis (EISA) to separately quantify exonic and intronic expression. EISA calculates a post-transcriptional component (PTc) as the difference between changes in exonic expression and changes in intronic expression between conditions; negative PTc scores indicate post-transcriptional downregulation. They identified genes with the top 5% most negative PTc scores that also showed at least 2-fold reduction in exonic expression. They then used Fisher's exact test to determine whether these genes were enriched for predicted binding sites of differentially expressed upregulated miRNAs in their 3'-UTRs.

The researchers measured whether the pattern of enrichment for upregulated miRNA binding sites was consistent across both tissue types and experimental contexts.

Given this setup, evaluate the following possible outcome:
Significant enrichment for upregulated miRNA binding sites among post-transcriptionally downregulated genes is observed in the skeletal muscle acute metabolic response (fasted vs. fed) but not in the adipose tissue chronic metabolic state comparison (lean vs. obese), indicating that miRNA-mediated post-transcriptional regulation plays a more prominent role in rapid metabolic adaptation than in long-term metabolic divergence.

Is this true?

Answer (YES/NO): YES